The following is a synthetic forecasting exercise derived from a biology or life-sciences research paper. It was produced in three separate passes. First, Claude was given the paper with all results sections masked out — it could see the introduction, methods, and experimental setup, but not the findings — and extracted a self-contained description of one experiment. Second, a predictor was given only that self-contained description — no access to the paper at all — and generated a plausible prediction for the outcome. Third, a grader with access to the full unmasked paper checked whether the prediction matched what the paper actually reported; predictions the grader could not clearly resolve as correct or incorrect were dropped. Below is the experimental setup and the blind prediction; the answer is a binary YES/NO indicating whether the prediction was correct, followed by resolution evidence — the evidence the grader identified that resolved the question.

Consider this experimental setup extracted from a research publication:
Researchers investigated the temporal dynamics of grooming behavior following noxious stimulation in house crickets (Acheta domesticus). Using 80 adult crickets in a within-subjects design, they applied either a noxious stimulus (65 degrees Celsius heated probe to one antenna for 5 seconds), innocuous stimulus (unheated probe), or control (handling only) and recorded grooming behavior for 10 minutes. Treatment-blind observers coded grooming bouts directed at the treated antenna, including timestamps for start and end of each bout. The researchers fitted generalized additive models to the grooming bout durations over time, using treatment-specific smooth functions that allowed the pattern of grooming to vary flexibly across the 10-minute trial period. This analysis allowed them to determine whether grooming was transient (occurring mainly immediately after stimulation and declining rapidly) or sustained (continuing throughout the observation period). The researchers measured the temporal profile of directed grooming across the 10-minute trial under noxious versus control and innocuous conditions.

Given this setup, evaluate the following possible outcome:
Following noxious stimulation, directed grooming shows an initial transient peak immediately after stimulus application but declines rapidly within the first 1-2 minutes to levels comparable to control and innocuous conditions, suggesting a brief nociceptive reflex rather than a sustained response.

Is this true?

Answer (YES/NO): NO